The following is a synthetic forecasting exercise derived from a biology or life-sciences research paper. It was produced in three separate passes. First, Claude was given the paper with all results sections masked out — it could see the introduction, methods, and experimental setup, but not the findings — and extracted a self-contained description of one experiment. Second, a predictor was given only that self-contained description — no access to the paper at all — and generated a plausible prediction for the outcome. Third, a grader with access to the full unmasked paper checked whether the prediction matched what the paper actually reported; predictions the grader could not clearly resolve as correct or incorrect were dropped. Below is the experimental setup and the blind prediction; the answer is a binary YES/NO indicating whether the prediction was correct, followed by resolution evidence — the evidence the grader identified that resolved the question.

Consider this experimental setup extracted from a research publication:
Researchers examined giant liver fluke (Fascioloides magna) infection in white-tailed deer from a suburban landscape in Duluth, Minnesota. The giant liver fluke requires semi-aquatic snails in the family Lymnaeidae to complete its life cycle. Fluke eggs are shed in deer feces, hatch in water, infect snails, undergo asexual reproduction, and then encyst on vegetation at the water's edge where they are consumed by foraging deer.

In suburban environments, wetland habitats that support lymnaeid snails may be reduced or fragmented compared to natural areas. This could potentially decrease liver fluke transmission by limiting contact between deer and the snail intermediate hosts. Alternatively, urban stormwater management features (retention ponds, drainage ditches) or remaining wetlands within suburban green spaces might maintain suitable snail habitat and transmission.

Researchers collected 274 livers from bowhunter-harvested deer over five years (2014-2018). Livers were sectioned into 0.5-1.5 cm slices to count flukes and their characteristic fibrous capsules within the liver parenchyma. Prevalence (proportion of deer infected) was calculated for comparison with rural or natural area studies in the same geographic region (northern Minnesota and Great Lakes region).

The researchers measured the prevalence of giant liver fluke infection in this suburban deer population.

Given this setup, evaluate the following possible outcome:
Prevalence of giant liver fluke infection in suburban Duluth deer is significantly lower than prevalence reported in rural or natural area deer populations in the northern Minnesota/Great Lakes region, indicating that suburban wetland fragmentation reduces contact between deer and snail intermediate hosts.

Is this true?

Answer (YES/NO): NO